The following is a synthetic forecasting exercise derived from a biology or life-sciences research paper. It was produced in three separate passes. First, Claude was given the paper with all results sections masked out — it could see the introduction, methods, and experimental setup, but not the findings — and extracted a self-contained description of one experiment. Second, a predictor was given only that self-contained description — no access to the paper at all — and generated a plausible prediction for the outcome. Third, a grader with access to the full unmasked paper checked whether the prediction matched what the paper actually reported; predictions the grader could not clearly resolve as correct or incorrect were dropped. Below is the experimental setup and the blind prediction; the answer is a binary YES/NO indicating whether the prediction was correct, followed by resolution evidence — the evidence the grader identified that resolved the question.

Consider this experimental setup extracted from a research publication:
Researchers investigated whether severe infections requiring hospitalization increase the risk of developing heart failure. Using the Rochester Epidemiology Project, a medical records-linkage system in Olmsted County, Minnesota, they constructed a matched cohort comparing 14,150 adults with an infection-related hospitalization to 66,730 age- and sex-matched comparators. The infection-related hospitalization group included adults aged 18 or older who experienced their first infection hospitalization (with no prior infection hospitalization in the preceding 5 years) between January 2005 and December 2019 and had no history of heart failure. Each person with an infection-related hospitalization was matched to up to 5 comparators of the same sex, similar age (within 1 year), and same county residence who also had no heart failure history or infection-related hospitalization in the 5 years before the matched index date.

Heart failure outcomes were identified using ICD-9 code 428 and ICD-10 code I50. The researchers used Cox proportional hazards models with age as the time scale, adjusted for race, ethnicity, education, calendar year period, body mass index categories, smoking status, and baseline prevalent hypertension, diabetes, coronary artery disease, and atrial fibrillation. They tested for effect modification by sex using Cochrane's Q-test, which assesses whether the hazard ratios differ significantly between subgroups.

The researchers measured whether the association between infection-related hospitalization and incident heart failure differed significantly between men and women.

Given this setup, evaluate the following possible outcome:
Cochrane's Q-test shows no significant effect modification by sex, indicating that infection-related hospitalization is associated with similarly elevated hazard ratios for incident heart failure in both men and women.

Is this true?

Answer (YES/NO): NO